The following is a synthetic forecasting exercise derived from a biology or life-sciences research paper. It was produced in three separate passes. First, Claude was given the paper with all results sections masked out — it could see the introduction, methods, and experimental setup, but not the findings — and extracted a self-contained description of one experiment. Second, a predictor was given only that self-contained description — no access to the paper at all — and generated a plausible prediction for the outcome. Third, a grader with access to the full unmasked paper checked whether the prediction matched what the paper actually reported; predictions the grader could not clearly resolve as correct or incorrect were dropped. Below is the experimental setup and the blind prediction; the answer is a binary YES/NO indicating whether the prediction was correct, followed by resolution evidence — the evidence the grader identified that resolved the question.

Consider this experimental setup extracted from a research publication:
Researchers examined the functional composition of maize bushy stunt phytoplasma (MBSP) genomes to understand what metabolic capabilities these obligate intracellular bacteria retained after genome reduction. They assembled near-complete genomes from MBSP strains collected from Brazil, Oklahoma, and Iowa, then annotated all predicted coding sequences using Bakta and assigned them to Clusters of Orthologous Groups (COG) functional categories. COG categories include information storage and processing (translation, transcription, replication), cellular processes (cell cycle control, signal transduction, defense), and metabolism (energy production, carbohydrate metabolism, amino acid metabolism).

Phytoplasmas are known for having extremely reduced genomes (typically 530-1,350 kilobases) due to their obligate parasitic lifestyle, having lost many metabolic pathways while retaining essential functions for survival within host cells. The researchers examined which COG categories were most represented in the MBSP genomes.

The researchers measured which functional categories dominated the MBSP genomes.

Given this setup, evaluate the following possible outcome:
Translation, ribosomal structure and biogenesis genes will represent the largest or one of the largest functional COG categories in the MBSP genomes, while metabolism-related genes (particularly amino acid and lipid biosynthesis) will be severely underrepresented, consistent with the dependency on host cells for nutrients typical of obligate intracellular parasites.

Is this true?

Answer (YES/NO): YES